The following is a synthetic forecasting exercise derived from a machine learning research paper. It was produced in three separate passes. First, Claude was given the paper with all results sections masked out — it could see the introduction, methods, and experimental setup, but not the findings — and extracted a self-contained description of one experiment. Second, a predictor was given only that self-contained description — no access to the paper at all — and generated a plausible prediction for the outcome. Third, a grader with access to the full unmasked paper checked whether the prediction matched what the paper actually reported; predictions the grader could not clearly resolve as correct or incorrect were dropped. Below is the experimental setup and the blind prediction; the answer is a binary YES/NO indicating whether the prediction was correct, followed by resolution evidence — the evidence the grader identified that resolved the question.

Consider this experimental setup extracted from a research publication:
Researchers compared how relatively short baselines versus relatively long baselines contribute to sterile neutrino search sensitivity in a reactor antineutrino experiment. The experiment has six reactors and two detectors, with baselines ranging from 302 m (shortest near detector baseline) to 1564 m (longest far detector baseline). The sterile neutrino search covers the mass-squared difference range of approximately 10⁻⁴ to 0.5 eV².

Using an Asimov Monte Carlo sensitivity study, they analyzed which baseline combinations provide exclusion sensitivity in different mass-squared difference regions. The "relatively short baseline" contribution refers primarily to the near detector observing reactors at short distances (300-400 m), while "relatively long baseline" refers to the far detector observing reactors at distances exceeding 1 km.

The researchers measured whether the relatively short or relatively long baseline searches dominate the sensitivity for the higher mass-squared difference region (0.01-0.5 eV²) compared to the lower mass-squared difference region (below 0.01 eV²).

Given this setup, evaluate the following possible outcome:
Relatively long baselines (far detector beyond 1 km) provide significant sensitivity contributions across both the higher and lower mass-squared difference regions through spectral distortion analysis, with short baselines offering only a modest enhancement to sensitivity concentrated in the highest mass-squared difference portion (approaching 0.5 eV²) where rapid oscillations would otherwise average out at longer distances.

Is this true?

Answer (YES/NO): NO